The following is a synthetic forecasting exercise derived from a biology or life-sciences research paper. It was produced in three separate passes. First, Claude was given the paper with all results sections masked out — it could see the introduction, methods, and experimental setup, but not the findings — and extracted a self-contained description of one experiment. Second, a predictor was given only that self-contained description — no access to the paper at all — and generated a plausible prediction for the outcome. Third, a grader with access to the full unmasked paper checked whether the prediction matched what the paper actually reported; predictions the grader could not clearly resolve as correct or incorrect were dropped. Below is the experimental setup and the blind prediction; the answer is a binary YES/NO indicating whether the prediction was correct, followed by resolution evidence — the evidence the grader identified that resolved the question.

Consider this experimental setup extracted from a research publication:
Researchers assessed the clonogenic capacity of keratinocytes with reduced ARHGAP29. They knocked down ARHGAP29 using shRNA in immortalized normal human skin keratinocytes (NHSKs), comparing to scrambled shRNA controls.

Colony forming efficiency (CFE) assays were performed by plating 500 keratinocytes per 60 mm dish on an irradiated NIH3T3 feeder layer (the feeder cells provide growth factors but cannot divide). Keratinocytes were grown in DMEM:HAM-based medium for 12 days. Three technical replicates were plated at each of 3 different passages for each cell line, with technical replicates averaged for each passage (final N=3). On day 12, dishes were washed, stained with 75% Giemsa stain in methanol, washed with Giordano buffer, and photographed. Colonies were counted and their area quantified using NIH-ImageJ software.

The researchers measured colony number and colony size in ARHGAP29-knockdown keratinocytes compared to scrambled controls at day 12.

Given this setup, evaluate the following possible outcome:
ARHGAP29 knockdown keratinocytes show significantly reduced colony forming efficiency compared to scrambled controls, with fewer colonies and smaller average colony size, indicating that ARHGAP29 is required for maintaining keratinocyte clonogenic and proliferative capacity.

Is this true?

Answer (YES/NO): NO